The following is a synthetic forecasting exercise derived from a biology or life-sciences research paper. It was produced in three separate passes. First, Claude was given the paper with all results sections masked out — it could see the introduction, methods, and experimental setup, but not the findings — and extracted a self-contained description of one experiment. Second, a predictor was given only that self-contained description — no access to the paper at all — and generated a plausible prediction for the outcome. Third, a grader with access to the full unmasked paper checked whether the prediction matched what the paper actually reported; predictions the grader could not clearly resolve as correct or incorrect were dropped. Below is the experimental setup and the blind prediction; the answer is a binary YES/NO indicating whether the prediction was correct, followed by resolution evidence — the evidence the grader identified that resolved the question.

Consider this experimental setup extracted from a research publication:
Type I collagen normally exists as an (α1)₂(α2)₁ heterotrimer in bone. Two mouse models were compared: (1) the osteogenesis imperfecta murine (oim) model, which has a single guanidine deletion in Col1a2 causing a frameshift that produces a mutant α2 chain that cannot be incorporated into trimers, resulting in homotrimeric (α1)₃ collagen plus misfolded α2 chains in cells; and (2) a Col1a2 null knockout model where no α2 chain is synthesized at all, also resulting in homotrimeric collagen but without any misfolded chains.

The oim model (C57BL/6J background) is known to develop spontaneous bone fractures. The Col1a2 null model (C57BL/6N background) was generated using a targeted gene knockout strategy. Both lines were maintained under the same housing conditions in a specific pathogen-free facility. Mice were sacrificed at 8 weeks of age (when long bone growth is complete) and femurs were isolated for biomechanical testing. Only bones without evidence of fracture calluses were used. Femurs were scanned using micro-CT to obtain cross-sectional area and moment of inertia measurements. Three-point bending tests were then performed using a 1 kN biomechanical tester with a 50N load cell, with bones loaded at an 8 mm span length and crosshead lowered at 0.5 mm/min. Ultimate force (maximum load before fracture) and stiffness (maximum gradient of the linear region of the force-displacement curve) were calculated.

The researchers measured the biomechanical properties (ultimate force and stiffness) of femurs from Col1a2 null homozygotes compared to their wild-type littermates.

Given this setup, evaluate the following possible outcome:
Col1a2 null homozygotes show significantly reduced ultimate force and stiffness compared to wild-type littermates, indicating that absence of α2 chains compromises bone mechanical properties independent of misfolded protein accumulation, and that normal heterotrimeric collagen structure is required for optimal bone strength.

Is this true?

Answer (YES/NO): NO